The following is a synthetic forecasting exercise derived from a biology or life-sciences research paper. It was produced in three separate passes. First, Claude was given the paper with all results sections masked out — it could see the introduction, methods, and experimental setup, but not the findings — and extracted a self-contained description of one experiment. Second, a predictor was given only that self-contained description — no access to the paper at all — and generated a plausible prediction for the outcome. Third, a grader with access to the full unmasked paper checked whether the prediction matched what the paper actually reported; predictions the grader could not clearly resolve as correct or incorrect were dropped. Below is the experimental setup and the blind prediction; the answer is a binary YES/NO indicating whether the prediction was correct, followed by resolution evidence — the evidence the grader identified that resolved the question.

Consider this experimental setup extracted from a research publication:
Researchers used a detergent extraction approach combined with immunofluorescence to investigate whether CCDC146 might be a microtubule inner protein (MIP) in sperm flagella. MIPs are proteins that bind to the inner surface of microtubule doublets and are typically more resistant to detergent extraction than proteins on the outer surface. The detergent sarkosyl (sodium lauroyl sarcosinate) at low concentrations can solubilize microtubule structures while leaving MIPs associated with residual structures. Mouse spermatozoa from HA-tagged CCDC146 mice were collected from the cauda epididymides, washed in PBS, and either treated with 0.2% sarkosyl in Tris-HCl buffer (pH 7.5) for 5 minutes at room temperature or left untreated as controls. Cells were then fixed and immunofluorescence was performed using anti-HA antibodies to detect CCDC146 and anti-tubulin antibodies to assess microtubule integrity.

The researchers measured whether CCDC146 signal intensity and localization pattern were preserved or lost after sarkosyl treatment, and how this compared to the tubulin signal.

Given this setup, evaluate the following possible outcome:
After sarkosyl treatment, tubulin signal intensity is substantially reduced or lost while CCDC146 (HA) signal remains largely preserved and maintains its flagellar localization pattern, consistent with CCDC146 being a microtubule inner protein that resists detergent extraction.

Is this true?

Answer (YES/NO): NO